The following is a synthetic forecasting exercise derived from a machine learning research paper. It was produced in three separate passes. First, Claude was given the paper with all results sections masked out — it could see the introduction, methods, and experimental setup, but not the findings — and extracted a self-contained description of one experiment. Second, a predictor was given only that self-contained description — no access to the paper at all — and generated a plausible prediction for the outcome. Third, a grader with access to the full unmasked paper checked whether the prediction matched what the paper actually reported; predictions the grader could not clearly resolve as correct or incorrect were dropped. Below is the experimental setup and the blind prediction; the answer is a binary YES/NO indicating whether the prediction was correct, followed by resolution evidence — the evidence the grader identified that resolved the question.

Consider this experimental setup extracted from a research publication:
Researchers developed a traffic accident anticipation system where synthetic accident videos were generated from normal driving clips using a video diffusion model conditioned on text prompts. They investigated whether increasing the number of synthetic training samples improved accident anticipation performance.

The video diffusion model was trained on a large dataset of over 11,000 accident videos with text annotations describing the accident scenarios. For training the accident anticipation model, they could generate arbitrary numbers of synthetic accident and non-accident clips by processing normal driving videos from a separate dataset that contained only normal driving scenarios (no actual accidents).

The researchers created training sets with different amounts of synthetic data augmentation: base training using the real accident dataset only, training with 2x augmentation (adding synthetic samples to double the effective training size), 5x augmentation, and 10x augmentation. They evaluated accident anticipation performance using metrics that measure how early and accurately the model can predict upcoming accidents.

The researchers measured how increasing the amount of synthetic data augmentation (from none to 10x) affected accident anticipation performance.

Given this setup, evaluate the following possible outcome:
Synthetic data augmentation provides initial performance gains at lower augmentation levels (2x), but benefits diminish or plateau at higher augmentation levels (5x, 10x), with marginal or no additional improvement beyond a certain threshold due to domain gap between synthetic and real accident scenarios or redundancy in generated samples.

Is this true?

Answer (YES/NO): NO